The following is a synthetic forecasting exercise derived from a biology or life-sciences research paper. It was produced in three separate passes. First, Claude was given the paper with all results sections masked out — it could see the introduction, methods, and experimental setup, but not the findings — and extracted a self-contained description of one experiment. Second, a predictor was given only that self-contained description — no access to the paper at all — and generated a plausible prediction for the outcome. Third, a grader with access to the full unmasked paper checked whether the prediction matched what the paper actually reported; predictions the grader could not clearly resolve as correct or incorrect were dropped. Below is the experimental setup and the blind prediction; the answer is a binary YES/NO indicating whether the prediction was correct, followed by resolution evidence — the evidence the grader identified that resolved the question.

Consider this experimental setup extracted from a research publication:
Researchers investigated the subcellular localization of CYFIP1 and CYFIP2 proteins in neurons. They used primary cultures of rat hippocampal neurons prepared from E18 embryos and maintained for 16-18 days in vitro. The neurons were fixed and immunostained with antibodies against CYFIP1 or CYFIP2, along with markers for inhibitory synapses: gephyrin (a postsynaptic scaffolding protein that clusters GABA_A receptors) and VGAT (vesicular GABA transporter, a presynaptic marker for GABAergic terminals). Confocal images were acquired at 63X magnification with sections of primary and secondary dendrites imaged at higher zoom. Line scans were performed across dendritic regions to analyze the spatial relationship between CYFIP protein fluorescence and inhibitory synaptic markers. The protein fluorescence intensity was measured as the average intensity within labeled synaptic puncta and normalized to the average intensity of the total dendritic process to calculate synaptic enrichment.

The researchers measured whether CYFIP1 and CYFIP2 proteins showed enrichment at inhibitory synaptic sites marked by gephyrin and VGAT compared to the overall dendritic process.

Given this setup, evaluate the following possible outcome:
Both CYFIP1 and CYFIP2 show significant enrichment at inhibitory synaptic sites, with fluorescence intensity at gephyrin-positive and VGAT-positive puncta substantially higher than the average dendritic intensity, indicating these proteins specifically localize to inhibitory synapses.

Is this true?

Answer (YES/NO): YES